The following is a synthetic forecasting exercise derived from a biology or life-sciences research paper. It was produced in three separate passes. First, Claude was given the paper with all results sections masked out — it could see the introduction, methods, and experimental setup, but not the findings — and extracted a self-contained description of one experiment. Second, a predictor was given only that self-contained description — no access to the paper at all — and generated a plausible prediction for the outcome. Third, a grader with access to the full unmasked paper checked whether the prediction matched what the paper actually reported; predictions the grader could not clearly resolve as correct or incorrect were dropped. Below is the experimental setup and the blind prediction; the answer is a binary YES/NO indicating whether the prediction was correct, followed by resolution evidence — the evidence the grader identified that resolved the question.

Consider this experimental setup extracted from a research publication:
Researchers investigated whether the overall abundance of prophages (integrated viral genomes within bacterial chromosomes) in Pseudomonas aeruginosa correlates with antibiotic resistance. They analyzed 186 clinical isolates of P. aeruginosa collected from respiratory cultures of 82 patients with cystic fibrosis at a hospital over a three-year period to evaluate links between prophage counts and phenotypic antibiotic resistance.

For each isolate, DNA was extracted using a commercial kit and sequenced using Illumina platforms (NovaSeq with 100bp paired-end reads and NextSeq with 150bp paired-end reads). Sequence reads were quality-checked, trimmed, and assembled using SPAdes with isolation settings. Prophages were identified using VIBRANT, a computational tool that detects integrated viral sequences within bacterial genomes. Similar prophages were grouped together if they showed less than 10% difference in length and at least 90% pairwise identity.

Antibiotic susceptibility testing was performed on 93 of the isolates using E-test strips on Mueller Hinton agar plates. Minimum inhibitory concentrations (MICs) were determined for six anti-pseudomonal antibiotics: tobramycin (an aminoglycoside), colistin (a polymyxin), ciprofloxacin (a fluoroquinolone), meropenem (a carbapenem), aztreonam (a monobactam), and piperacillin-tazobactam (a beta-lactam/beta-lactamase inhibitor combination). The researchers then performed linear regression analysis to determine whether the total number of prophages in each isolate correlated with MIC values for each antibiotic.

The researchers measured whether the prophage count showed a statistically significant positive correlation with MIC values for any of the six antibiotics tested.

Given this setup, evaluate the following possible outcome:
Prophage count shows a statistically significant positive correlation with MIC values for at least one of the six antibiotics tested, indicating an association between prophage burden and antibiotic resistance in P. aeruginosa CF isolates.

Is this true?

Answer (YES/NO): NO